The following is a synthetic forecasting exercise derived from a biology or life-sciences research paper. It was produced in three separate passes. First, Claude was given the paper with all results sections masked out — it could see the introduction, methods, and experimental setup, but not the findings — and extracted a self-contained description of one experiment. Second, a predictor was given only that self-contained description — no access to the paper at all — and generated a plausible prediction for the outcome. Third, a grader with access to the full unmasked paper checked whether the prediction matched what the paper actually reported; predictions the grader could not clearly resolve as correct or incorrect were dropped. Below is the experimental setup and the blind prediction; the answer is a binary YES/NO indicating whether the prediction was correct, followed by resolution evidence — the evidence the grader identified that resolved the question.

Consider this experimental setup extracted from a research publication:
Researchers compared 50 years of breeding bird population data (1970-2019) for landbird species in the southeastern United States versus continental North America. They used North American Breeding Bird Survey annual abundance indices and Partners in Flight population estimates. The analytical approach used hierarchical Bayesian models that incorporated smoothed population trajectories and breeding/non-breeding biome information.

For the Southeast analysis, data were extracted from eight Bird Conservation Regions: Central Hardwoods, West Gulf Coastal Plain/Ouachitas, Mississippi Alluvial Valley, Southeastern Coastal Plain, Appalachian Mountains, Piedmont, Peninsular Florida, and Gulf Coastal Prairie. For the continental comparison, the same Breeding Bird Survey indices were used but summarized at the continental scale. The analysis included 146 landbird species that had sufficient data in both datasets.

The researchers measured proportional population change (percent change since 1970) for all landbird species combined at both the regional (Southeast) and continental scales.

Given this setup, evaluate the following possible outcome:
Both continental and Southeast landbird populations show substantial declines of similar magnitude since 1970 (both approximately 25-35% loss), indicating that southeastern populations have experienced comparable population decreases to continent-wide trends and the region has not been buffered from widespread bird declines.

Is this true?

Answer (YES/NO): NO